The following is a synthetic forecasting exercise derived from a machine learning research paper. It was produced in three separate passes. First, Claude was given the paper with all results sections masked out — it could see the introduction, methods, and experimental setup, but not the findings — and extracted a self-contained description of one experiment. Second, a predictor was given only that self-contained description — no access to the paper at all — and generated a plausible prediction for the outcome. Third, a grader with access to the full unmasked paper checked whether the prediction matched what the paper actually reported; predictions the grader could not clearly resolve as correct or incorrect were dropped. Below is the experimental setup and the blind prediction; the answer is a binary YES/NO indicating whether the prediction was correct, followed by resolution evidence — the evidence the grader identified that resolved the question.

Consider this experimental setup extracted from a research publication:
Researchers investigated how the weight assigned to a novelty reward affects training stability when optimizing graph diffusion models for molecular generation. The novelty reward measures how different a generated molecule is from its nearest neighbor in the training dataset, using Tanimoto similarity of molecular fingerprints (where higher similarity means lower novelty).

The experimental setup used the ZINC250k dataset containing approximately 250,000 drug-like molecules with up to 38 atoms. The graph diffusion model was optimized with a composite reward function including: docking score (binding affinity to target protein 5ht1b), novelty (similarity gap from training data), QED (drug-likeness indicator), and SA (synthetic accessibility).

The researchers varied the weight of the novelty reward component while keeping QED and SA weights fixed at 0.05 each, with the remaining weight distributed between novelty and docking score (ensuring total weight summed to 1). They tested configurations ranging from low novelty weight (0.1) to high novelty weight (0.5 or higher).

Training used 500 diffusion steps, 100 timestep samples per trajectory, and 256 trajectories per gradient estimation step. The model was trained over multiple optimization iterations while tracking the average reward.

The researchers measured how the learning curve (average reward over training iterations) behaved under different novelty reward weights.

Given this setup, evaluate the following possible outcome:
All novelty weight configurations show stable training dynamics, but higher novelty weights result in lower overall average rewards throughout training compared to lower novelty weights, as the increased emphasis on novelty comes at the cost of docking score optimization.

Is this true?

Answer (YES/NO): NO